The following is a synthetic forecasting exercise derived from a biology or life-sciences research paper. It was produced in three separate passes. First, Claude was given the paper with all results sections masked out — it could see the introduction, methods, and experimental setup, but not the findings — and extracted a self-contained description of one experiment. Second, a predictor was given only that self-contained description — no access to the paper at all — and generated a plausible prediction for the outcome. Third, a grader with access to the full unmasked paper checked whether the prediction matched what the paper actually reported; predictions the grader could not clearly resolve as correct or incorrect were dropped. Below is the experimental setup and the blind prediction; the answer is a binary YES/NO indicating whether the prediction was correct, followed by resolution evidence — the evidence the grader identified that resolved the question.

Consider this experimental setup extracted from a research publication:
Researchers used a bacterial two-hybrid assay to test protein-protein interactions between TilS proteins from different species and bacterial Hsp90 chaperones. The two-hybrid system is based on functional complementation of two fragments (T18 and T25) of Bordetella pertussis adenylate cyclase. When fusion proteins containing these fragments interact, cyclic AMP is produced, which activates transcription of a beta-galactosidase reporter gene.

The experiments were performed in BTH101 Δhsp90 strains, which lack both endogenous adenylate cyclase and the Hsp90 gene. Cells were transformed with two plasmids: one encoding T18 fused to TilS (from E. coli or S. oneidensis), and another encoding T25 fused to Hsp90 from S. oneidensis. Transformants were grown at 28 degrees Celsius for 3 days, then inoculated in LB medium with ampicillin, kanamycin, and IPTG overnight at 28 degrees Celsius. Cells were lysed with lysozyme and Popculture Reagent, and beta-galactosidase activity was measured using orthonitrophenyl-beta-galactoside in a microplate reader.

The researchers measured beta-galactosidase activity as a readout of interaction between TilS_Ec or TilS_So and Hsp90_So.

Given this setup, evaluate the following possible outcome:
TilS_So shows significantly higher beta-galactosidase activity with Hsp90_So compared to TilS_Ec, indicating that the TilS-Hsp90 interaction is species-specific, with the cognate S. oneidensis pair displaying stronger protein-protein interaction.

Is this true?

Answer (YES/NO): NO